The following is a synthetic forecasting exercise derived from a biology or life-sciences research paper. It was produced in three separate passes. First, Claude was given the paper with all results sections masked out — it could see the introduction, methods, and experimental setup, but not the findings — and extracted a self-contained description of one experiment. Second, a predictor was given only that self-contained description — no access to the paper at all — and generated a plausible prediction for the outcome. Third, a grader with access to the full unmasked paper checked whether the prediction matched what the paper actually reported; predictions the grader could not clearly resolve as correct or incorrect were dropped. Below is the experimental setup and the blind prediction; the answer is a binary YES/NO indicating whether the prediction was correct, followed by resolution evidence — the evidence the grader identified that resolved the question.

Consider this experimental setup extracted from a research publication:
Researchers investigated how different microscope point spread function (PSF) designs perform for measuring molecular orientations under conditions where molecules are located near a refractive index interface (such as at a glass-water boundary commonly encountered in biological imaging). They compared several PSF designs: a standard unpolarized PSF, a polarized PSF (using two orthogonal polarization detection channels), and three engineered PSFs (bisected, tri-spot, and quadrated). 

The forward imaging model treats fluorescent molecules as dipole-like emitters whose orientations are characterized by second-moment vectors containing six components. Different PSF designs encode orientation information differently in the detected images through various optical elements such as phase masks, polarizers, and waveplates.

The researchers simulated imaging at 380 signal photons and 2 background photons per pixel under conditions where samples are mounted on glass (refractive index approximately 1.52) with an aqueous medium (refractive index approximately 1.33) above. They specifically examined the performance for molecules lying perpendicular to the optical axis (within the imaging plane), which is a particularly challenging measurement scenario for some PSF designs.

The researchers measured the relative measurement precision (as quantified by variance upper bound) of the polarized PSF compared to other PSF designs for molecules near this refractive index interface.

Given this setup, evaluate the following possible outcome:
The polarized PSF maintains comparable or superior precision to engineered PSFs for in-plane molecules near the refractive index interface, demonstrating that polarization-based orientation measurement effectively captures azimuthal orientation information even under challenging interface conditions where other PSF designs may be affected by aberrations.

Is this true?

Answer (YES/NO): YES